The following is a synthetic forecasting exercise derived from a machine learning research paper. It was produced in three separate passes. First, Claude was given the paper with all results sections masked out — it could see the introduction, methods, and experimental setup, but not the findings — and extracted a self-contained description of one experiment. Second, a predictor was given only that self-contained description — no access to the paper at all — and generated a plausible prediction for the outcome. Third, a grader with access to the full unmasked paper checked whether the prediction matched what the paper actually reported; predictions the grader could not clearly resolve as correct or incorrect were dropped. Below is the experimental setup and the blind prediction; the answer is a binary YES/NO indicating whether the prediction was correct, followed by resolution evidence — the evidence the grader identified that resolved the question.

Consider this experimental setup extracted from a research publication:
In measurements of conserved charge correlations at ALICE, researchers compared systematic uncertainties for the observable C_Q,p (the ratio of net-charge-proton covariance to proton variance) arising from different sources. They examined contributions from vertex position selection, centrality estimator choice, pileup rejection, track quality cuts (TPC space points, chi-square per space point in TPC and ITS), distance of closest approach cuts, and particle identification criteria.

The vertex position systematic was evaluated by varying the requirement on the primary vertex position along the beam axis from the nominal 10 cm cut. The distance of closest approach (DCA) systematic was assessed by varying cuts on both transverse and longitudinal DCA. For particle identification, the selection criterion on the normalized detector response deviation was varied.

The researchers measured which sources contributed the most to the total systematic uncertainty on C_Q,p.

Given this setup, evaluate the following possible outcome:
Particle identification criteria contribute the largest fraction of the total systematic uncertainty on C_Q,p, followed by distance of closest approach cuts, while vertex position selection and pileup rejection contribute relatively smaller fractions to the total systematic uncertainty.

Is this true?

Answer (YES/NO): NO